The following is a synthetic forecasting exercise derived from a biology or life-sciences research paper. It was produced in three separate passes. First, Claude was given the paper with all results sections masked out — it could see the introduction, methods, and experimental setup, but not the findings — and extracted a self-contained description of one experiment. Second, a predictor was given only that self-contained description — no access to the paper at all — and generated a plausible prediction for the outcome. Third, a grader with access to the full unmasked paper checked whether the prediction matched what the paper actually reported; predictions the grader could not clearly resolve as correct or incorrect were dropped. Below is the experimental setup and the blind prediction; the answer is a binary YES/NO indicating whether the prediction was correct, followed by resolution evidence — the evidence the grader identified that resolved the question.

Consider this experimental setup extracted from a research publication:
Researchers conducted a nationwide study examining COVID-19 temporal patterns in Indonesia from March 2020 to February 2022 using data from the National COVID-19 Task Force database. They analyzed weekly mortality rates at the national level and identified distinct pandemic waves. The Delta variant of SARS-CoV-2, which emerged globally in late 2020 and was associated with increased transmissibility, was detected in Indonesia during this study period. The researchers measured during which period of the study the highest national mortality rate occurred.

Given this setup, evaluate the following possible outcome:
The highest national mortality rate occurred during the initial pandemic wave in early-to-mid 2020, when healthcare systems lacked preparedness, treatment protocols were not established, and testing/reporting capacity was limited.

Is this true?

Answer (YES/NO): NO